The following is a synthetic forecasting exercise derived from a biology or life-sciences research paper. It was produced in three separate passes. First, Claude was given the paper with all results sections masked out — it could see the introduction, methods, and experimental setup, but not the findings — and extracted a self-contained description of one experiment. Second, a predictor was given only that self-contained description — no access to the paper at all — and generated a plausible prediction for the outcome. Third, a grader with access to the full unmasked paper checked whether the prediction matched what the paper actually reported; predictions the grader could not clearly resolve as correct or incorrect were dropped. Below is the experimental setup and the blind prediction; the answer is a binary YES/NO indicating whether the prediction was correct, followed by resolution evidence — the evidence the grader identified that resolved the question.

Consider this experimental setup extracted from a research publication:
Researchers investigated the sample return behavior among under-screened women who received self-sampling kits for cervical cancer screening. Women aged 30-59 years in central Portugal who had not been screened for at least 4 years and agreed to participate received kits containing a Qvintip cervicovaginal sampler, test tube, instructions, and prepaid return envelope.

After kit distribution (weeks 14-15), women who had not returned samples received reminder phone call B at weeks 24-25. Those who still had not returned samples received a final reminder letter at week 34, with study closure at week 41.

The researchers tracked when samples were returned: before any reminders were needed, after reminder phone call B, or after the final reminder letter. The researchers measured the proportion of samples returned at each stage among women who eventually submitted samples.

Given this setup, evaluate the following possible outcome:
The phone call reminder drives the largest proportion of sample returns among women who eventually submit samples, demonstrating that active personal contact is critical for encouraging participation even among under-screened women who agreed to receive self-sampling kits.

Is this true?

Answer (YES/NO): NO